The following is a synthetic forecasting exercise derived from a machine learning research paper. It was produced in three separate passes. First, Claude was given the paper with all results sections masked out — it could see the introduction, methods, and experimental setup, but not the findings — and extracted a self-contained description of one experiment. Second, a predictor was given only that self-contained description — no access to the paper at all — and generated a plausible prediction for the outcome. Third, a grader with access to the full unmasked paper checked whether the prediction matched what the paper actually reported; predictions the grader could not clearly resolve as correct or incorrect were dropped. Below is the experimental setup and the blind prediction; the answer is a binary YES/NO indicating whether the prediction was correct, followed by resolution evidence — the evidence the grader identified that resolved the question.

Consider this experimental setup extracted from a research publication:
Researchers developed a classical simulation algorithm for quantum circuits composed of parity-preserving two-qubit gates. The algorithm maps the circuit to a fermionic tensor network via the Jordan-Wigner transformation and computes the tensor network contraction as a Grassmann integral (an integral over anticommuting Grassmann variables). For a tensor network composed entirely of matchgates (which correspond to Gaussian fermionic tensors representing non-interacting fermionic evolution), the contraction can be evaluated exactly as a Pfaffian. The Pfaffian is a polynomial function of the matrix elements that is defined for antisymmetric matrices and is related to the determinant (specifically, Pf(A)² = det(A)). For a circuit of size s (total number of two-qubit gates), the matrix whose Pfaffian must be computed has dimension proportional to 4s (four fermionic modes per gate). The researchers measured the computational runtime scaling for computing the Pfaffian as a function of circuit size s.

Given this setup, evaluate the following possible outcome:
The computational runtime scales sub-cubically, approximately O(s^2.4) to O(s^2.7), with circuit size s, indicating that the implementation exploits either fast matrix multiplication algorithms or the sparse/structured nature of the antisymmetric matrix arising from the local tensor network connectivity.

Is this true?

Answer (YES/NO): NO